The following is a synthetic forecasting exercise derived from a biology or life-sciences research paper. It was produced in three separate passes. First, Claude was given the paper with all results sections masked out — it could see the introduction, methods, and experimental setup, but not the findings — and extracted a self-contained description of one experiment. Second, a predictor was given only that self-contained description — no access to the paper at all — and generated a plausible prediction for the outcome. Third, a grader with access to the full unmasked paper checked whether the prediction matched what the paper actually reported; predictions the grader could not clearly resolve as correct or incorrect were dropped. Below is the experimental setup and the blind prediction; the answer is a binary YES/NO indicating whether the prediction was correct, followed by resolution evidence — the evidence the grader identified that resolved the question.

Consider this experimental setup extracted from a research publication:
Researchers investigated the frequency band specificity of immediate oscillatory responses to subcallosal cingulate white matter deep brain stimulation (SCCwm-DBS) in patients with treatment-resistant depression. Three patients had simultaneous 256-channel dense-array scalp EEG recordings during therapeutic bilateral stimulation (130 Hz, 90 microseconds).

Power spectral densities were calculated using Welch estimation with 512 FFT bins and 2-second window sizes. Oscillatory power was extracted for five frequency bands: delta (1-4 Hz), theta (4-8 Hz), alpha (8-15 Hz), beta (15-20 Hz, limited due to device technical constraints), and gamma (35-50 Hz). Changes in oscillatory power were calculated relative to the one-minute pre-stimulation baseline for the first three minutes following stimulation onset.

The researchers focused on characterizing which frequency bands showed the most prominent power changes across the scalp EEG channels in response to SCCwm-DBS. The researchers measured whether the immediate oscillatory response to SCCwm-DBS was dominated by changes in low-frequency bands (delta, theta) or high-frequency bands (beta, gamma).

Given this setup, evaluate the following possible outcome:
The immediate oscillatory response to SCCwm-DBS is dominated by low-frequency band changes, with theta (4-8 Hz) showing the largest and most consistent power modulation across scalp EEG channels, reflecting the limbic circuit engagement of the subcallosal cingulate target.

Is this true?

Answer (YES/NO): NO